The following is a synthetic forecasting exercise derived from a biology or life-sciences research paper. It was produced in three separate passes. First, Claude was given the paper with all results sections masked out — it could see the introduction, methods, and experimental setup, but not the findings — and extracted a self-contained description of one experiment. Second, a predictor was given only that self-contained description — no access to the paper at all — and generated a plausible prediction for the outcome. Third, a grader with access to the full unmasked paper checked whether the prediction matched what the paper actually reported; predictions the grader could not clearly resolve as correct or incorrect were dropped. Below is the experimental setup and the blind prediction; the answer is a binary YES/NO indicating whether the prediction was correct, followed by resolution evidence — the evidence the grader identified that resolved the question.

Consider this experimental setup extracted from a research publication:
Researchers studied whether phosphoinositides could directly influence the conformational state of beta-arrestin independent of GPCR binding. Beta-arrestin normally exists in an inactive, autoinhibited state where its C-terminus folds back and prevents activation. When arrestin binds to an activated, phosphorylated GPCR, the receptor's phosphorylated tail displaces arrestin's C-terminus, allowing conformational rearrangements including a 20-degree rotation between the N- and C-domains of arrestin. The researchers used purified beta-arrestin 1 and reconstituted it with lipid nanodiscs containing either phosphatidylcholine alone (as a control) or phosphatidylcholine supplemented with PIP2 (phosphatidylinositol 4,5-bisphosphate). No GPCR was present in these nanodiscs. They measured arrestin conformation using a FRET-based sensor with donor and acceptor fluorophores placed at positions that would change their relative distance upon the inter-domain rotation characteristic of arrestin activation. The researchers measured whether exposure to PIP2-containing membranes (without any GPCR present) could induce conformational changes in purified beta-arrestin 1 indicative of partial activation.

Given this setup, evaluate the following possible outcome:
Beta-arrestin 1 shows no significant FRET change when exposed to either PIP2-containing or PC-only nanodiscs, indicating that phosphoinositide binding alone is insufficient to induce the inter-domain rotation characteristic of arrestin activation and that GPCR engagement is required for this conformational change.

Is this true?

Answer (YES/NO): NO